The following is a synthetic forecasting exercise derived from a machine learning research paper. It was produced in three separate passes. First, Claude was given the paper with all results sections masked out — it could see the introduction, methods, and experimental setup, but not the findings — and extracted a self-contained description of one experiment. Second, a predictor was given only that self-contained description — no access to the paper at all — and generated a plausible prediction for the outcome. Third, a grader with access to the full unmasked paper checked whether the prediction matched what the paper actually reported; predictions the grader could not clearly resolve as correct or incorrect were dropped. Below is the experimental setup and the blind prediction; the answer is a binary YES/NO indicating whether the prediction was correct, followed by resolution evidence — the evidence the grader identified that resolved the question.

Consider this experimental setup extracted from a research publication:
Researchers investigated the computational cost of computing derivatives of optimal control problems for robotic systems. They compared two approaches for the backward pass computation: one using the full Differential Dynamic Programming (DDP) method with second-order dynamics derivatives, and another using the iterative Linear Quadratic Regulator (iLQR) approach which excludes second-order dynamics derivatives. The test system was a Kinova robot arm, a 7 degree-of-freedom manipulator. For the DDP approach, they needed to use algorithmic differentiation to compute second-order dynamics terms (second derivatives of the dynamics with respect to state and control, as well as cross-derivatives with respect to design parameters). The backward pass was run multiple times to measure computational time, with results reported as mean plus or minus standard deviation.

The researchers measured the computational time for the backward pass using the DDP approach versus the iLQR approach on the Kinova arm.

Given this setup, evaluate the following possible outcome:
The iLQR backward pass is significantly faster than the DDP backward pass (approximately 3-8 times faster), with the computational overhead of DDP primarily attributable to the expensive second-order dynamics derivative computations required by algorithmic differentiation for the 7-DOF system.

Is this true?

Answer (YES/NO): NO